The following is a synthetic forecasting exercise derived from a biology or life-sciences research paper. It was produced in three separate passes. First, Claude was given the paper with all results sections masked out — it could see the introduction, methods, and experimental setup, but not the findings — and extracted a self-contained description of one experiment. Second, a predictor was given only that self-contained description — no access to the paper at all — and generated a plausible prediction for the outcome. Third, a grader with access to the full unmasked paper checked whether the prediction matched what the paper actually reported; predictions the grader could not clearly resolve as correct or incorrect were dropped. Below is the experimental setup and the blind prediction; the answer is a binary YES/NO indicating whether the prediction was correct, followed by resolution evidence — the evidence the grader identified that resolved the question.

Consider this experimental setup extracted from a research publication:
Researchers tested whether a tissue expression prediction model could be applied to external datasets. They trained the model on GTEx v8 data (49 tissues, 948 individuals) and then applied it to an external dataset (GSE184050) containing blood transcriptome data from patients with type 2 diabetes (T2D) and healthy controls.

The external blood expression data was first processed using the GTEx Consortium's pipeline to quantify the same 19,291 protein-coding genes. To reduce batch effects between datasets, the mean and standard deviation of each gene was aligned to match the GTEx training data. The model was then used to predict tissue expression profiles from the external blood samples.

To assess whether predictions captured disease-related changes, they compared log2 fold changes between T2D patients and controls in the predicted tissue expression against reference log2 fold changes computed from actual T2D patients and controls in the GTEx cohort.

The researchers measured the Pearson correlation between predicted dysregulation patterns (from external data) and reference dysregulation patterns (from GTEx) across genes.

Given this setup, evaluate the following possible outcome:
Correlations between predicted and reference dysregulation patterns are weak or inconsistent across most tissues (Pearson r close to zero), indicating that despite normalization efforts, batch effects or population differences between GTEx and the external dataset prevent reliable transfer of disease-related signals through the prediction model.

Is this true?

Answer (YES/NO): NO